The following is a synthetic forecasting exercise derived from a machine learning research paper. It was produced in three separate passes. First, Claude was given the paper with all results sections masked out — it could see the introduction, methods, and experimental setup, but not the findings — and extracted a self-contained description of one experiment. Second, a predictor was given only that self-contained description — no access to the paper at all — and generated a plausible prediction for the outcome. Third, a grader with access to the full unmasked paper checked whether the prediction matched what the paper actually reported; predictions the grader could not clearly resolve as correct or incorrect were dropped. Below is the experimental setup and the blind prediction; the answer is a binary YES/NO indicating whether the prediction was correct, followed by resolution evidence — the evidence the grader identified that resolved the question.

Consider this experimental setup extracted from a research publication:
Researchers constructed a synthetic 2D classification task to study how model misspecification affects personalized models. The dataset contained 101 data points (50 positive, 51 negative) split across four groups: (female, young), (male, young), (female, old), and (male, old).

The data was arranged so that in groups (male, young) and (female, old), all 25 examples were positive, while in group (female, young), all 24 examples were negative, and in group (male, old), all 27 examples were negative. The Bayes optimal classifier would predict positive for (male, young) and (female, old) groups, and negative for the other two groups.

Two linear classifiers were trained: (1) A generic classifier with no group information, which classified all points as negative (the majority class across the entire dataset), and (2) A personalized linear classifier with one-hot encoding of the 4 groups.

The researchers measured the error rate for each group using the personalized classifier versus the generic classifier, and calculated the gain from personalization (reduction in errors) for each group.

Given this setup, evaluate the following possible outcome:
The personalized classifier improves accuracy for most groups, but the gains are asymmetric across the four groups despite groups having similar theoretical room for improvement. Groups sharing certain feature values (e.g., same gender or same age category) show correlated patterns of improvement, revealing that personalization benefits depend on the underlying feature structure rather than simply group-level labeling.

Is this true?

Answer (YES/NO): NO